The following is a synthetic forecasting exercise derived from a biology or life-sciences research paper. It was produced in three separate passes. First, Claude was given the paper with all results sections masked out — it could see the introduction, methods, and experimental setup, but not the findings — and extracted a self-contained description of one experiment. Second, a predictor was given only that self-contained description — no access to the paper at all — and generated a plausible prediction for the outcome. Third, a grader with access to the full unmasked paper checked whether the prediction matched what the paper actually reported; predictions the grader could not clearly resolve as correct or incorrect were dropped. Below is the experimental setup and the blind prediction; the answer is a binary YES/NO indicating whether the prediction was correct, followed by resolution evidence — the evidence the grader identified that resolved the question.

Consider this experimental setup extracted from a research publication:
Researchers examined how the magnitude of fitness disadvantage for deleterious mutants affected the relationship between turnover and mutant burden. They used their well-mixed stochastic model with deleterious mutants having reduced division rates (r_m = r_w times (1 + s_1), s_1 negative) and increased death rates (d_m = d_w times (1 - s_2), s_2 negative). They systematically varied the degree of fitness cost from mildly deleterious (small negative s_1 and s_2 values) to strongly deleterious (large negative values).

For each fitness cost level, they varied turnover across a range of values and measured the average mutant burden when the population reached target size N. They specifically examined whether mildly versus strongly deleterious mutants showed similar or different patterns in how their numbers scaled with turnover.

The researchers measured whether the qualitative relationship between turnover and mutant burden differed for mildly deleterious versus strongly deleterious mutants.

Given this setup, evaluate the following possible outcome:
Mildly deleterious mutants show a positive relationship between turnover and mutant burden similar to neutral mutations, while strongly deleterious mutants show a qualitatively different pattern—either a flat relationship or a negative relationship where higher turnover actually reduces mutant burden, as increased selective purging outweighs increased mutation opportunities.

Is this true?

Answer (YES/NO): YES